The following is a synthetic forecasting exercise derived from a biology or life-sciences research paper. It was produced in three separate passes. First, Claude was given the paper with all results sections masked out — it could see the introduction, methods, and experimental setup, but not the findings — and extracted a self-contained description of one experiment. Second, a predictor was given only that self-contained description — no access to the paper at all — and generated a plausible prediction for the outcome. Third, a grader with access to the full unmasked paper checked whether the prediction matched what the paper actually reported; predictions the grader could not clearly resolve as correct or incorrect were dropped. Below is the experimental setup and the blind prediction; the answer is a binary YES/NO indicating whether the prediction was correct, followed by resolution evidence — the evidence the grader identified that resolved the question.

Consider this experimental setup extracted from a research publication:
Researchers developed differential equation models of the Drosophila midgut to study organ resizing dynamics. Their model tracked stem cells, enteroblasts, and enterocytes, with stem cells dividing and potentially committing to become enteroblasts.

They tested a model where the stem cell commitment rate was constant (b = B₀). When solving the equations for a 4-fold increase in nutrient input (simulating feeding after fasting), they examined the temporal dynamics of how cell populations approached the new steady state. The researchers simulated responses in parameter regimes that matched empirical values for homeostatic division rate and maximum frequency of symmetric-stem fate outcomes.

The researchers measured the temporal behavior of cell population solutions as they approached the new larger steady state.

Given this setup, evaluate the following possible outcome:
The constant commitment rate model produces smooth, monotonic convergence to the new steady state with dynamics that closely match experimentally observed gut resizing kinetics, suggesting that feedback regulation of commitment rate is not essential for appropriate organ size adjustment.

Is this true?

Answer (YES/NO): NO